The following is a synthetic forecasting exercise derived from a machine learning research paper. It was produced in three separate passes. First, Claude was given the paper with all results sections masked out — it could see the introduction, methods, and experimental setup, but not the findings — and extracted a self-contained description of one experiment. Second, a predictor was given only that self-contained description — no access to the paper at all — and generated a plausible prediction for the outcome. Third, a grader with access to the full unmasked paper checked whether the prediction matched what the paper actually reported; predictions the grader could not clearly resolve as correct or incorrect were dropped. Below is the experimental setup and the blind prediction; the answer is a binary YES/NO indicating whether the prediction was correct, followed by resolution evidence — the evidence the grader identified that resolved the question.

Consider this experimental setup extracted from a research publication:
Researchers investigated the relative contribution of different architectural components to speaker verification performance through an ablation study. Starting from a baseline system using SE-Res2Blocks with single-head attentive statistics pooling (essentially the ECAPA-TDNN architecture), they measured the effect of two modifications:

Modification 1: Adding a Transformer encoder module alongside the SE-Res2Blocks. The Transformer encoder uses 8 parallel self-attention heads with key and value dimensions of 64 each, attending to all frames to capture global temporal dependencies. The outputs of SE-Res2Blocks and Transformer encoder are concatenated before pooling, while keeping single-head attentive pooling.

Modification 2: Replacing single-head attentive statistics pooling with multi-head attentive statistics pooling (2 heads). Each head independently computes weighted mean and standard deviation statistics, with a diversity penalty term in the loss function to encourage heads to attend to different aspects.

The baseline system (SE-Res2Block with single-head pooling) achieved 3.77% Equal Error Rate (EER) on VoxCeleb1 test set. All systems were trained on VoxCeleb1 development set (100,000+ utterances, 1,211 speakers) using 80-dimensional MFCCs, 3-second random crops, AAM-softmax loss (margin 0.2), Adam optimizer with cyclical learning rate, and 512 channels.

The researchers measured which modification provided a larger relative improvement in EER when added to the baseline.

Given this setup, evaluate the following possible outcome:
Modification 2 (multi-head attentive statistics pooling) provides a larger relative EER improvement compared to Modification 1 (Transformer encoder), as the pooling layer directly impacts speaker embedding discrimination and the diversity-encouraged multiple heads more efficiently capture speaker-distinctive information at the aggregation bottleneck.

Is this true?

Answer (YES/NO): NO